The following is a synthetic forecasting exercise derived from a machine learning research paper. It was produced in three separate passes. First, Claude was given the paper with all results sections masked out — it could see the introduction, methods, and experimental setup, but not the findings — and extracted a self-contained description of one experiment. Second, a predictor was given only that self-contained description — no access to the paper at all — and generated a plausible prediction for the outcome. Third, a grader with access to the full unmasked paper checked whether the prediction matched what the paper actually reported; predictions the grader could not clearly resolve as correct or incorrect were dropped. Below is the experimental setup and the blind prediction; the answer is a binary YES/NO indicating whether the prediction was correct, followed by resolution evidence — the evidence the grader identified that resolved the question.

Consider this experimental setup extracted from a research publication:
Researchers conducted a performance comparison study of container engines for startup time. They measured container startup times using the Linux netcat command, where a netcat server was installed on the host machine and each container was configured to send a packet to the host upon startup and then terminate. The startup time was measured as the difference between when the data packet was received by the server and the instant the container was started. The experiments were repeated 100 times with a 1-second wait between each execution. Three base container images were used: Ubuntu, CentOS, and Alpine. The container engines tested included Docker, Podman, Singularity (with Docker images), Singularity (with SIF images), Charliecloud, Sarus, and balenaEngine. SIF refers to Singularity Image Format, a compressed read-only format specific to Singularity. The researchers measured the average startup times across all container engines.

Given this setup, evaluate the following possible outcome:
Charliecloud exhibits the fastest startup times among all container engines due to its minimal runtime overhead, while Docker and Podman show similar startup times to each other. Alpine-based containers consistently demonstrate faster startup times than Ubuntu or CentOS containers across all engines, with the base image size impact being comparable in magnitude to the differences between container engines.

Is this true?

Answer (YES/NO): NO